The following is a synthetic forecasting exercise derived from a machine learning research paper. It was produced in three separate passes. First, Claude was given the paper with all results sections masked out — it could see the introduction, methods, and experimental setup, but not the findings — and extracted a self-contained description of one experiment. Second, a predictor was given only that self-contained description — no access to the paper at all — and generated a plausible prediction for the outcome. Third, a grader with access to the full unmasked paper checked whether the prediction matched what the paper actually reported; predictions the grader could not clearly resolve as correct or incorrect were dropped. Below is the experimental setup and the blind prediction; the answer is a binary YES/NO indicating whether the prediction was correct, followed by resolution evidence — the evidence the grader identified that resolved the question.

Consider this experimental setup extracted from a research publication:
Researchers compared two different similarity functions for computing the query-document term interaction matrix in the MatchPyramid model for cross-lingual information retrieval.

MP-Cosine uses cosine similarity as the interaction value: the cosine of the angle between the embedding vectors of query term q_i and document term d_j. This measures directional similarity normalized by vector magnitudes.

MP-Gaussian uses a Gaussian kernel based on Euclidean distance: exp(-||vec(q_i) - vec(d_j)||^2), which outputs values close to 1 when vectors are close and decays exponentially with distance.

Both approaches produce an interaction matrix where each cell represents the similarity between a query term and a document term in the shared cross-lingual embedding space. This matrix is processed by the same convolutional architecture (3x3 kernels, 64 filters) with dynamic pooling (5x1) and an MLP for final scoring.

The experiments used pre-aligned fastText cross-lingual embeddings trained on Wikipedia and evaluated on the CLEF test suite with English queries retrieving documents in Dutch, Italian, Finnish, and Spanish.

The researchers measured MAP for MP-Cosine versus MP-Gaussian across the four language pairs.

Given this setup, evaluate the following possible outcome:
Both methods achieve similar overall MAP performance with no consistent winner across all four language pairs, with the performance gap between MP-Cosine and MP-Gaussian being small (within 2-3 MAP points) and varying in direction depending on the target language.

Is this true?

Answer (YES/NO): NO